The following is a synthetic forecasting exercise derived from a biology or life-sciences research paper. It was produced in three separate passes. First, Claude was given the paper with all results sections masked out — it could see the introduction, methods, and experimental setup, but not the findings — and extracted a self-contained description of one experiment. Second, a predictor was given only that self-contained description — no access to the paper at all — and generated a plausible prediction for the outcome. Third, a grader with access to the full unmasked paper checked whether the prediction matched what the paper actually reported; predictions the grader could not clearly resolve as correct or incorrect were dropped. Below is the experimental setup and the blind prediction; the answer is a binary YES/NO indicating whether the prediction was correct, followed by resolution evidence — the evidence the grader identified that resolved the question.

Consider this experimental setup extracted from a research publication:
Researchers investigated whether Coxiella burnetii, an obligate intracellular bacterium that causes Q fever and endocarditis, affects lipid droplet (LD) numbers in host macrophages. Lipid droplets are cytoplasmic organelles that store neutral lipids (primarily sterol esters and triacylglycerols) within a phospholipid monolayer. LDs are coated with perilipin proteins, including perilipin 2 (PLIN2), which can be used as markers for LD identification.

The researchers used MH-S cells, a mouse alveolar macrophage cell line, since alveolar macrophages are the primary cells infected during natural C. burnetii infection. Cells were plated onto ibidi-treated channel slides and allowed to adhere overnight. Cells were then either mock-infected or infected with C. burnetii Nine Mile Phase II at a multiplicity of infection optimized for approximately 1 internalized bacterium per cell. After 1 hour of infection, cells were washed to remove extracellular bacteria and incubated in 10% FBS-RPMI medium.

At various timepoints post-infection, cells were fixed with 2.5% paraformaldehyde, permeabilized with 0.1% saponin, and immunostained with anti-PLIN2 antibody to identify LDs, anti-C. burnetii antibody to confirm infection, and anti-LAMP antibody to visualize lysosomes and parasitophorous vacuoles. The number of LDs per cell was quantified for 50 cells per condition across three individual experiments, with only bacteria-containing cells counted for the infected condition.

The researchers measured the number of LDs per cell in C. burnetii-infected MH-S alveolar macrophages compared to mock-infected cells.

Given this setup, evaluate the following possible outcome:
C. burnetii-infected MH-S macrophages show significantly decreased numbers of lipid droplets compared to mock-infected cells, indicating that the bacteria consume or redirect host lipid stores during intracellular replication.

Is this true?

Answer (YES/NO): NO